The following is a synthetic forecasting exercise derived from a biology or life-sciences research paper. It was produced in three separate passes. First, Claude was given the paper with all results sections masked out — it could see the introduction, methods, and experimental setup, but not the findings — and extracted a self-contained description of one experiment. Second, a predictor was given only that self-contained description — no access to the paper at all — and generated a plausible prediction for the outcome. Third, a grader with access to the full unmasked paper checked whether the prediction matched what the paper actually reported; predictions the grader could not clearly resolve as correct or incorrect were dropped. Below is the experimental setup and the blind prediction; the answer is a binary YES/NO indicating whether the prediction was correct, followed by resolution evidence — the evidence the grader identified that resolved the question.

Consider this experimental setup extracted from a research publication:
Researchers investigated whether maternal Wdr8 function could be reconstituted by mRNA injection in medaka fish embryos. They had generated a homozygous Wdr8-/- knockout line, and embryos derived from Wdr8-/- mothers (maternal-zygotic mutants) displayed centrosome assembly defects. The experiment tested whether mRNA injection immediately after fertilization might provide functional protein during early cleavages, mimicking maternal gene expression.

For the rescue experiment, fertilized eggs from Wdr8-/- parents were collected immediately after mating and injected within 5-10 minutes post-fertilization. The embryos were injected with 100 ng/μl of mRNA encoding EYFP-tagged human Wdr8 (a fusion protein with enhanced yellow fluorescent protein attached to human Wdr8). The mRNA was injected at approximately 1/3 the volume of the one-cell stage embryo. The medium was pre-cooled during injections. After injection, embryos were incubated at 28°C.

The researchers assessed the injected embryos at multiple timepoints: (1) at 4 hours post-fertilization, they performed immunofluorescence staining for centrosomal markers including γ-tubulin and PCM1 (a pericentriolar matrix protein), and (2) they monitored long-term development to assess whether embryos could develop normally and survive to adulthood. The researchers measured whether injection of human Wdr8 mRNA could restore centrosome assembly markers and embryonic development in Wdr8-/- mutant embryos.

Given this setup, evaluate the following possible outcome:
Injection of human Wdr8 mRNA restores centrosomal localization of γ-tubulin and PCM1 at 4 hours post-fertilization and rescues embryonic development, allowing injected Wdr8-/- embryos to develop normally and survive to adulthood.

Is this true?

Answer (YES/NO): YES